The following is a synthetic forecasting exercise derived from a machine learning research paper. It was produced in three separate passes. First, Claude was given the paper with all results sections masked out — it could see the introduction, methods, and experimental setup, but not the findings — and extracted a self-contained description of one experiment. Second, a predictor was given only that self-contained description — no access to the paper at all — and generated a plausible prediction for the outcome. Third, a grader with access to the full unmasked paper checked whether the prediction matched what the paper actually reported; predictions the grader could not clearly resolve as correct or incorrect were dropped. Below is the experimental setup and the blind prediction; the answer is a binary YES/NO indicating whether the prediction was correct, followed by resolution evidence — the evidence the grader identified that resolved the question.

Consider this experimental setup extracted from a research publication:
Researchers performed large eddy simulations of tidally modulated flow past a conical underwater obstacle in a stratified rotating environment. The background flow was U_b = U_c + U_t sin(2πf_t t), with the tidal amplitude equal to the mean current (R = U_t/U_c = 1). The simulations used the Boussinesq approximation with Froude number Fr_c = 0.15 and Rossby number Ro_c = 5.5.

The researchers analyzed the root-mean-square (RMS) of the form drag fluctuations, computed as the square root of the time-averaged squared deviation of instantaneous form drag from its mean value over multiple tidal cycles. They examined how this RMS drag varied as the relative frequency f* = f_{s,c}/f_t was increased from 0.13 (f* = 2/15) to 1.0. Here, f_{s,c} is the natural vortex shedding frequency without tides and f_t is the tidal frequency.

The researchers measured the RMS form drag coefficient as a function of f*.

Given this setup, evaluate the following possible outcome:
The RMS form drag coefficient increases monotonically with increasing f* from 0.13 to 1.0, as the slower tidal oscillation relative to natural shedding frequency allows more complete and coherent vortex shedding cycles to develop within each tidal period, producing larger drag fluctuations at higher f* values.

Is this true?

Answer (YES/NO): NO